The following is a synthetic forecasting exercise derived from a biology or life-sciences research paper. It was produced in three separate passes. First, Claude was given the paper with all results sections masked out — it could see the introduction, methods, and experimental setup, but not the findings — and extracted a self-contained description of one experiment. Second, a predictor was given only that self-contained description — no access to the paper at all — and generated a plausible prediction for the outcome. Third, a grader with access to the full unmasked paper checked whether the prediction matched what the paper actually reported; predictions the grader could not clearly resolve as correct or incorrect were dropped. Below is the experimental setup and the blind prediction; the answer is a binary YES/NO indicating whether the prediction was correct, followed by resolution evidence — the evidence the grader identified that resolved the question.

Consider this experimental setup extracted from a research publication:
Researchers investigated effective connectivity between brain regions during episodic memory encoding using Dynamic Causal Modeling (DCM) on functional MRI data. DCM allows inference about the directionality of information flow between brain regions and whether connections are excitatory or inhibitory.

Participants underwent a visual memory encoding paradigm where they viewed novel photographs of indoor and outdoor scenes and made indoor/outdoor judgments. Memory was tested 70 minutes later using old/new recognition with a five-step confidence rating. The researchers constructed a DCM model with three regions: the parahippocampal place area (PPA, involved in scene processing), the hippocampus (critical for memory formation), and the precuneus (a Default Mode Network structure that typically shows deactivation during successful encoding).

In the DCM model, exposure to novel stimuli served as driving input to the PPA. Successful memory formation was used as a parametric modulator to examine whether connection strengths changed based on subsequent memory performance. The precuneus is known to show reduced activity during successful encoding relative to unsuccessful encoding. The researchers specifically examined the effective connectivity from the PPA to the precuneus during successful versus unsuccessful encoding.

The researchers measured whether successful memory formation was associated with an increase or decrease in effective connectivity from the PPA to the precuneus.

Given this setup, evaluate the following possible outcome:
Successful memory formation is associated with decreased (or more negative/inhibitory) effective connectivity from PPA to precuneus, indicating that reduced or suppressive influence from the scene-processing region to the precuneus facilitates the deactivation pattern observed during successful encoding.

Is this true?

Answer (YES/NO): YES